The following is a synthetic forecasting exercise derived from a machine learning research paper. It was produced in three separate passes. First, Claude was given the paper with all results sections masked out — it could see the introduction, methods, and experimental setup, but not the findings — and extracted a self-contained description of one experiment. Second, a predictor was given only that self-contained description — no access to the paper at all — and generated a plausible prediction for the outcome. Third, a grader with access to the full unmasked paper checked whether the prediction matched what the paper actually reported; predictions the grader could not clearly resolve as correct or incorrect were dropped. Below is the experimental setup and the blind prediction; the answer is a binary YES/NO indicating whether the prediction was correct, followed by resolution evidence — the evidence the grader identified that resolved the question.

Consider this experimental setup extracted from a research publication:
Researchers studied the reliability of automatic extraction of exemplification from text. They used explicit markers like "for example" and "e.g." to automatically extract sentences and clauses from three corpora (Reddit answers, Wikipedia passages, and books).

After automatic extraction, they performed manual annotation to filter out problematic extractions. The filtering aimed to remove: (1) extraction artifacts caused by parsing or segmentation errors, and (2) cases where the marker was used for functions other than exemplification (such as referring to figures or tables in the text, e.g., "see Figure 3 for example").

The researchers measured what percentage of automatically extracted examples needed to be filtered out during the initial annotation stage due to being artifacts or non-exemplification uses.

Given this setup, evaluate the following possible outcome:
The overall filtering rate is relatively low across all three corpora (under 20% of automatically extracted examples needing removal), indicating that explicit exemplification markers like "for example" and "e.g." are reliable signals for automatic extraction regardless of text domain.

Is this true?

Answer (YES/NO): YES